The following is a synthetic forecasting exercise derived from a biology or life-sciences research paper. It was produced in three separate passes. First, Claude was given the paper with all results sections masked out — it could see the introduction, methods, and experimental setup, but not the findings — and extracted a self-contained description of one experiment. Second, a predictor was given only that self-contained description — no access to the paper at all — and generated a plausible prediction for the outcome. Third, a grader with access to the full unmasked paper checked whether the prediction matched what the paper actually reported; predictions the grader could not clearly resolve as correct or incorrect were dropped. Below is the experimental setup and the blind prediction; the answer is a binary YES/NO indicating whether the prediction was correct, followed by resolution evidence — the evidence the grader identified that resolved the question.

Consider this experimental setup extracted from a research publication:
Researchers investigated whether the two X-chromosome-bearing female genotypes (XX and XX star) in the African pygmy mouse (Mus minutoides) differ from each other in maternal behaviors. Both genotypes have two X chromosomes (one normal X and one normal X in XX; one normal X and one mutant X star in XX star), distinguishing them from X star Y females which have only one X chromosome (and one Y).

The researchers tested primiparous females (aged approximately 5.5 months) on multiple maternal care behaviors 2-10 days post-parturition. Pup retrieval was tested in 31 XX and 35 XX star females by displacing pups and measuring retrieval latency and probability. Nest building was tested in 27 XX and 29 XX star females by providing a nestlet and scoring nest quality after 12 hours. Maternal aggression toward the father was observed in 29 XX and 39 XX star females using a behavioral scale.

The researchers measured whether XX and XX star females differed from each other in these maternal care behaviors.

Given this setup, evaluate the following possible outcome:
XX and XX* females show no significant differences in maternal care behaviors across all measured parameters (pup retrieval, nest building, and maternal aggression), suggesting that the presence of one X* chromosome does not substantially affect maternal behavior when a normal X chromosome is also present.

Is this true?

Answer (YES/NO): YES